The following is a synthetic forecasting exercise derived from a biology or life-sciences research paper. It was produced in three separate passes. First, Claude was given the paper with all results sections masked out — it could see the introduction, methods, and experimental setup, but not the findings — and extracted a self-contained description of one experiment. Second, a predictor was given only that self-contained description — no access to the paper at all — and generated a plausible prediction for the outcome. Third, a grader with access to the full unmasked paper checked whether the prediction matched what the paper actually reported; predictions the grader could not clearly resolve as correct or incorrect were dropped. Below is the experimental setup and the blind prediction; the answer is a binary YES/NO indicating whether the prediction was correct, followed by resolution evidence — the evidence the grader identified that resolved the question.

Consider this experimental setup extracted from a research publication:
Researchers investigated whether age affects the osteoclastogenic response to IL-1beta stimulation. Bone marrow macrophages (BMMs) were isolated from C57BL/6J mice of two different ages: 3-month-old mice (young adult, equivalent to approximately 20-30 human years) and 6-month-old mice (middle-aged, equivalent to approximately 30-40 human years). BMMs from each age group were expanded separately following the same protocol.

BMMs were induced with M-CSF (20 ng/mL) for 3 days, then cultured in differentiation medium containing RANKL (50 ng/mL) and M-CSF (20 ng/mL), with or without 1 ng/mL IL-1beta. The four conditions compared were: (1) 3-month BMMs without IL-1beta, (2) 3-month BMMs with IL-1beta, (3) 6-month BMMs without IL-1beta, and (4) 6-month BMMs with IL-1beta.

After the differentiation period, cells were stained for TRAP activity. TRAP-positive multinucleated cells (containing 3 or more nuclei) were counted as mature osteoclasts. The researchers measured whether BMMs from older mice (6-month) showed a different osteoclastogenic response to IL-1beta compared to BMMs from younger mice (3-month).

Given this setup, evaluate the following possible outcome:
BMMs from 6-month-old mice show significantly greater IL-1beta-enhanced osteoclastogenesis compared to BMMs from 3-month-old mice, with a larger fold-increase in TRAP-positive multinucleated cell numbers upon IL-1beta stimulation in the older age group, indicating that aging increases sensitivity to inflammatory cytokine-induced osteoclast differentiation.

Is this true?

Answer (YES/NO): NO